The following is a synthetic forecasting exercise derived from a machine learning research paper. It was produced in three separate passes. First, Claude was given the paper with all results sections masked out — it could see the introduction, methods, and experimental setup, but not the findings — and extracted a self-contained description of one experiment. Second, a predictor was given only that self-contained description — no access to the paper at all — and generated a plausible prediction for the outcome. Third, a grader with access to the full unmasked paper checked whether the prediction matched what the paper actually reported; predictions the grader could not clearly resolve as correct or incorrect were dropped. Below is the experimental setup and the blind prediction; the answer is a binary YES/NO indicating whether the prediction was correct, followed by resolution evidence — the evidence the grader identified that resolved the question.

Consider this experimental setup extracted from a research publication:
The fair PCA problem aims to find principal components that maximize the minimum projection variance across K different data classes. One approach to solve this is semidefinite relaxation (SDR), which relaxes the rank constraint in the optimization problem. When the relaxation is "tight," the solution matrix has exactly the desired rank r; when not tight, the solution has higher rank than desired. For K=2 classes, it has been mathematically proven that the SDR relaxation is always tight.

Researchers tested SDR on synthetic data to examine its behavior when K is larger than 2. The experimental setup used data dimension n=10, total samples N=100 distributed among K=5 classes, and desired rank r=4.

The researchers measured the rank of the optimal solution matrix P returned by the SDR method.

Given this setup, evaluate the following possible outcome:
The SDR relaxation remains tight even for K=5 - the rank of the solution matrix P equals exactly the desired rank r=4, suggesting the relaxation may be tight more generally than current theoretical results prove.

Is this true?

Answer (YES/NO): NO